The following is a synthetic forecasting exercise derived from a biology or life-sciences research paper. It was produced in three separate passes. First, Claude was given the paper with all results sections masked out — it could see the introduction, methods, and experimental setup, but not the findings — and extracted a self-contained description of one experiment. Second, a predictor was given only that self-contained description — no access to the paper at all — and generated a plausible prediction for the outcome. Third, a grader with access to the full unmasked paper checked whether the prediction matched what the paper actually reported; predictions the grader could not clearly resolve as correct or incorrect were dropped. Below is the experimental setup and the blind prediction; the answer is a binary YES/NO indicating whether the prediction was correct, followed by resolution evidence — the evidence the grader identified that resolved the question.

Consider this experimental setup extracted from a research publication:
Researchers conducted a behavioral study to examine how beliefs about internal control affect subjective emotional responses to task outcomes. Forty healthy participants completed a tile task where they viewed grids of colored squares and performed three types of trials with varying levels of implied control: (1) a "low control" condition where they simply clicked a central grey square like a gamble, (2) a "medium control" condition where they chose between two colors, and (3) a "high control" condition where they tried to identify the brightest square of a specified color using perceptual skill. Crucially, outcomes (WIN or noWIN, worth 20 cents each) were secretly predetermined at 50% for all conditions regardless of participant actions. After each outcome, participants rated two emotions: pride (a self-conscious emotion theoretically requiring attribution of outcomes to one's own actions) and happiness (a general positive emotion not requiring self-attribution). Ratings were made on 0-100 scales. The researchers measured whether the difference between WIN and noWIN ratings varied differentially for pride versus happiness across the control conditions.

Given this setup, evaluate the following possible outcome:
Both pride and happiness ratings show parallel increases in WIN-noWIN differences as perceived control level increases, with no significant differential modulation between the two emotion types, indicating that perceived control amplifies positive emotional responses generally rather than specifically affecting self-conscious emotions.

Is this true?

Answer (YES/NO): NO